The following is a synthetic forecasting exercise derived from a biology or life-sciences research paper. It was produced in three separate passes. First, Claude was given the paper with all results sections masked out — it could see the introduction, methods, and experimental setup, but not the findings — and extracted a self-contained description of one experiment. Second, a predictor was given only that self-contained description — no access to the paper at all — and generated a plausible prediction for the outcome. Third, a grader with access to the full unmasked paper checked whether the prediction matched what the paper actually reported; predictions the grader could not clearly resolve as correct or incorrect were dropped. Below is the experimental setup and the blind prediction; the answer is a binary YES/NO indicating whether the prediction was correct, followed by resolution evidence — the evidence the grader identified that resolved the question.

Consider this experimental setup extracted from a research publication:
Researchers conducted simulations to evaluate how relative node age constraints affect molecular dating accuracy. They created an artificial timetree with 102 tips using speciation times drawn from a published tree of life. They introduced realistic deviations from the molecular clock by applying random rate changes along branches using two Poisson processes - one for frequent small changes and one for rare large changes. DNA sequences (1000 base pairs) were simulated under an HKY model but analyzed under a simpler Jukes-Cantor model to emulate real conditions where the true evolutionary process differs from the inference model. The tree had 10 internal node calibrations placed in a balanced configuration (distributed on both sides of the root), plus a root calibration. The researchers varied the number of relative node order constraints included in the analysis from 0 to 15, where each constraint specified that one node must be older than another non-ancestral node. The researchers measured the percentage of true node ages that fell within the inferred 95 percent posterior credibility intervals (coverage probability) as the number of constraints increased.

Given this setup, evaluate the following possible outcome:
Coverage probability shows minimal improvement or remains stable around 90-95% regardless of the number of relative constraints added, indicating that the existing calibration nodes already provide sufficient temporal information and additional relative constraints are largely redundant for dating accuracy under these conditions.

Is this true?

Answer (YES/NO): NO